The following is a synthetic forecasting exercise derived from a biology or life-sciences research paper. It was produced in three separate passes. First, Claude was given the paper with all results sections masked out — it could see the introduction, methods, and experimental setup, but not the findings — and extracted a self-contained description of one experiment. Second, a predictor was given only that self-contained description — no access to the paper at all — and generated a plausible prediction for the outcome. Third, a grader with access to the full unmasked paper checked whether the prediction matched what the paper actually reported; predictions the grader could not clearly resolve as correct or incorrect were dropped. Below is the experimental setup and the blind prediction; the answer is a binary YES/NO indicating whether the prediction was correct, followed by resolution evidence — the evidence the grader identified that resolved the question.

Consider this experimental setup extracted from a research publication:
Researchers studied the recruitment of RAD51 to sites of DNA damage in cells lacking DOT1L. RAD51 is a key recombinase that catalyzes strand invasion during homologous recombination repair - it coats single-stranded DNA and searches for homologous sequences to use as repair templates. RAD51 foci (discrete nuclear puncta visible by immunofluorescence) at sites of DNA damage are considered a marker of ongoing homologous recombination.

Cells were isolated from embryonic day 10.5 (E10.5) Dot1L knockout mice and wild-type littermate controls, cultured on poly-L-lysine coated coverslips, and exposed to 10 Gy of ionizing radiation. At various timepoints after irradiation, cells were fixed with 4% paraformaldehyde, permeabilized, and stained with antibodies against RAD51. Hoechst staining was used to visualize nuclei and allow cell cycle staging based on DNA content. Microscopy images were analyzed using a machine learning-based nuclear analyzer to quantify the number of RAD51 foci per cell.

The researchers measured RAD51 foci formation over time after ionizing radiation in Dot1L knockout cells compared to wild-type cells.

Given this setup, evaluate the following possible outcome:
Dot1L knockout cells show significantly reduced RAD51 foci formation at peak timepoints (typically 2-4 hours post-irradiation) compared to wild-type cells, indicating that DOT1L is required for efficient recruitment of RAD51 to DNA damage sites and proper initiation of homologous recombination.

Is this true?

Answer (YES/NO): NO